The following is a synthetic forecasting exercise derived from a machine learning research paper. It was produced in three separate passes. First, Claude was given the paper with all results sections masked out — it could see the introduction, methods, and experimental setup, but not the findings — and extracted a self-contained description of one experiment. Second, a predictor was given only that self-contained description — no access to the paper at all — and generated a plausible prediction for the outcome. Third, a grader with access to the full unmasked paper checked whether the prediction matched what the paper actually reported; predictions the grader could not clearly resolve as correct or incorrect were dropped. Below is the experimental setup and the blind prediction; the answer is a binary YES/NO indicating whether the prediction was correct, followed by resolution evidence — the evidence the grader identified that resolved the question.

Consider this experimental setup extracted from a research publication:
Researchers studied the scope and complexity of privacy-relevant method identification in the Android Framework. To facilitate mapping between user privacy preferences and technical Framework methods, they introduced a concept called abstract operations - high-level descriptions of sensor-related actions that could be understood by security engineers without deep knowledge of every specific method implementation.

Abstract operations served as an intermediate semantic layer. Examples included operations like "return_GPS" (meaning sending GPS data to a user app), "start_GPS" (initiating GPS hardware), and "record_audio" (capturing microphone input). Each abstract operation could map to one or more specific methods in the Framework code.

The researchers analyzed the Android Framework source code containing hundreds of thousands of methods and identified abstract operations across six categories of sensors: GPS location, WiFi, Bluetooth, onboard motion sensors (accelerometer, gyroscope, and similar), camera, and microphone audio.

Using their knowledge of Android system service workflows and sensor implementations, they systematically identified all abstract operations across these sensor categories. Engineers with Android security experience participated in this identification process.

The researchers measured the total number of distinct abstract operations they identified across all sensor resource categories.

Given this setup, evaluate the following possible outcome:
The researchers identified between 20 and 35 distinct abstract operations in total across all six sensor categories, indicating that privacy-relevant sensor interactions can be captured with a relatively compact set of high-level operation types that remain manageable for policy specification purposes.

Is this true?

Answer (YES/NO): NO